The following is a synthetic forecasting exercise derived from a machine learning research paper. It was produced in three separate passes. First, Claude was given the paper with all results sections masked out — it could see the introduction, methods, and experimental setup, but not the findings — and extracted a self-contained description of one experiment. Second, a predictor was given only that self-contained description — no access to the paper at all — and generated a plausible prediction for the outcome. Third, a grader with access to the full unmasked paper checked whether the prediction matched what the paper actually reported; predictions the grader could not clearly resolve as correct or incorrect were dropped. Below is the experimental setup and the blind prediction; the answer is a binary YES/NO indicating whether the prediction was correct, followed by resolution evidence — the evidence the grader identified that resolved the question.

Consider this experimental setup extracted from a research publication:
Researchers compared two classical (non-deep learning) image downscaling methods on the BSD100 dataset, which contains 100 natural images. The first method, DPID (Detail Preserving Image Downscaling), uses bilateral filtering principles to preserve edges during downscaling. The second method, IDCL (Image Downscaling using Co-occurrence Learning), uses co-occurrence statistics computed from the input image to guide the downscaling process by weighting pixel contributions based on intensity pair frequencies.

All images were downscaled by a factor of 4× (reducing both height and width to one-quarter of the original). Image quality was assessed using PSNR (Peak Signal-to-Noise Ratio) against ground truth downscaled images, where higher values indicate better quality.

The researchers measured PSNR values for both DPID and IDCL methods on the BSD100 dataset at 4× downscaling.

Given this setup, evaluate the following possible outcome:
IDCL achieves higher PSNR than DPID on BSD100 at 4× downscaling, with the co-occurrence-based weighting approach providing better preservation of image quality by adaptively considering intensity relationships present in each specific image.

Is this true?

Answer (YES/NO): NO